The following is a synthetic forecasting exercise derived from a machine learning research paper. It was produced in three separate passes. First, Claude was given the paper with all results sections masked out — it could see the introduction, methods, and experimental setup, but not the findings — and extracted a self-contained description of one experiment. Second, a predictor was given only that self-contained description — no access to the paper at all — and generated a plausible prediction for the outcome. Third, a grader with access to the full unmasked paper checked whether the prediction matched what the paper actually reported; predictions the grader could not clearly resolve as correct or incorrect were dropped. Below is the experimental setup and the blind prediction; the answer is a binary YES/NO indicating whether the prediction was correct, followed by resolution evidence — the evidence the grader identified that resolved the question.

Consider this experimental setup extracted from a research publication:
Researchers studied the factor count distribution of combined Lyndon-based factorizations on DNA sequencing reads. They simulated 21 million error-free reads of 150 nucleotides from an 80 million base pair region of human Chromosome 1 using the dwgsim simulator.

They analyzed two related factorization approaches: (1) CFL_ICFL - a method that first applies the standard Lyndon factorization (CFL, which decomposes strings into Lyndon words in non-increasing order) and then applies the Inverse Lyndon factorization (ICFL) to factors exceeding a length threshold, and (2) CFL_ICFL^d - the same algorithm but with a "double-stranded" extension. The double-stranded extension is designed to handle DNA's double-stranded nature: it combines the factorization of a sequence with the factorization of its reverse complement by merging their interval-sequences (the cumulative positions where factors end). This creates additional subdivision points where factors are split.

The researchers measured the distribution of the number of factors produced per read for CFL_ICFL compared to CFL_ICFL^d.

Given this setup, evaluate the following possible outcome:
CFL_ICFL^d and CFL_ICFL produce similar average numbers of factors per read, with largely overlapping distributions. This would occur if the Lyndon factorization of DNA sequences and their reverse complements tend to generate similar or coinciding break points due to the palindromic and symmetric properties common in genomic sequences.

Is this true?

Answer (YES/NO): NO